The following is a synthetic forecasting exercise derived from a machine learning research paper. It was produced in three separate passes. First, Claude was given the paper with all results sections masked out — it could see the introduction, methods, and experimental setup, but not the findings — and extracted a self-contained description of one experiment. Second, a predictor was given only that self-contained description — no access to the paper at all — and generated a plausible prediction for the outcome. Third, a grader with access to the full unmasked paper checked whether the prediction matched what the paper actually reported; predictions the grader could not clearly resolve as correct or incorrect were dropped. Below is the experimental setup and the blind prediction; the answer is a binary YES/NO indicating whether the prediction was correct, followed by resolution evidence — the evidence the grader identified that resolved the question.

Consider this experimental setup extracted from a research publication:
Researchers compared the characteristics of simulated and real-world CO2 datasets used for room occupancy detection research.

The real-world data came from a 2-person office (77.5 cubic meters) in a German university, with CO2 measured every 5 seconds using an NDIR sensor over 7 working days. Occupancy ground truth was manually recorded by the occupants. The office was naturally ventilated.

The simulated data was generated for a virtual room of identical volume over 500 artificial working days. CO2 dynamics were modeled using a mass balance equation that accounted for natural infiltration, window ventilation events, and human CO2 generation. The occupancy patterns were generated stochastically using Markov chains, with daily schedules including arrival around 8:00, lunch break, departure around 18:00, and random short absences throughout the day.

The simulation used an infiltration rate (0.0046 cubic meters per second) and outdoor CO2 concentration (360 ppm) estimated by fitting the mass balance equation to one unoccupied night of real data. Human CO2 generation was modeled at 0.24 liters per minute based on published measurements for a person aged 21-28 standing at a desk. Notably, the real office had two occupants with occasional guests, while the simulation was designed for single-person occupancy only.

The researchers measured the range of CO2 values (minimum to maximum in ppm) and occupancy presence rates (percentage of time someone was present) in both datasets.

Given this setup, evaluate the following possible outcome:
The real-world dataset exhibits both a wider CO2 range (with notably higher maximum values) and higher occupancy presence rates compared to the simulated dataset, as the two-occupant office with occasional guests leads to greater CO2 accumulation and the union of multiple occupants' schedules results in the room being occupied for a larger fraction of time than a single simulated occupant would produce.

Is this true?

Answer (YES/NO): YES